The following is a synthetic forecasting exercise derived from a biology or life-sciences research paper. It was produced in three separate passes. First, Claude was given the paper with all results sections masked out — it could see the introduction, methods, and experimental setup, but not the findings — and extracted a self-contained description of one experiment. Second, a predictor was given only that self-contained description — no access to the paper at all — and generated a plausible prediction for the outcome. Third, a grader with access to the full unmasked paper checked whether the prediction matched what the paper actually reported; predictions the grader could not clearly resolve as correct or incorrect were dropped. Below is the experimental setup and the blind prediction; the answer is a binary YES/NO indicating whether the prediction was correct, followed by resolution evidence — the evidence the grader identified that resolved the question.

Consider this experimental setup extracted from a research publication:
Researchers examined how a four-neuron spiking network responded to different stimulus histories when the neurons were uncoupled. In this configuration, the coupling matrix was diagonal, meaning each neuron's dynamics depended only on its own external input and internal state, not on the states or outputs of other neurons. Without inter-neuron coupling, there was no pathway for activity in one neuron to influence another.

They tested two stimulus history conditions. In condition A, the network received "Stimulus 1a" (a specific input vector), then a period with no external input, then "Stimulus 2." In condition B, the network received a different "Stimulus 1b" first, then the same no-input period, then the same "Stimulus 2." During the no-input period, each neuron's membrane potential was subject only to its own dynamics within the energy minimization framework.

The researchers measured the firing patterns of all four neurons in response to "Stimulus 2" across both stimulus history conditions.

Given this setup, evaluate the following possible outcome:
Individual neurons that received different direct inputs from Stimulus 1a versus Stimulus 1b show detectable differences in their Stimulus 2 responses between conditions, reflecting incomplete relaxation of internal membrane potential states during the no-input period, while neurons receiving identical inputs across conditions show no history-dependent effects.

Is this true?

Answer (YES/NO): NO